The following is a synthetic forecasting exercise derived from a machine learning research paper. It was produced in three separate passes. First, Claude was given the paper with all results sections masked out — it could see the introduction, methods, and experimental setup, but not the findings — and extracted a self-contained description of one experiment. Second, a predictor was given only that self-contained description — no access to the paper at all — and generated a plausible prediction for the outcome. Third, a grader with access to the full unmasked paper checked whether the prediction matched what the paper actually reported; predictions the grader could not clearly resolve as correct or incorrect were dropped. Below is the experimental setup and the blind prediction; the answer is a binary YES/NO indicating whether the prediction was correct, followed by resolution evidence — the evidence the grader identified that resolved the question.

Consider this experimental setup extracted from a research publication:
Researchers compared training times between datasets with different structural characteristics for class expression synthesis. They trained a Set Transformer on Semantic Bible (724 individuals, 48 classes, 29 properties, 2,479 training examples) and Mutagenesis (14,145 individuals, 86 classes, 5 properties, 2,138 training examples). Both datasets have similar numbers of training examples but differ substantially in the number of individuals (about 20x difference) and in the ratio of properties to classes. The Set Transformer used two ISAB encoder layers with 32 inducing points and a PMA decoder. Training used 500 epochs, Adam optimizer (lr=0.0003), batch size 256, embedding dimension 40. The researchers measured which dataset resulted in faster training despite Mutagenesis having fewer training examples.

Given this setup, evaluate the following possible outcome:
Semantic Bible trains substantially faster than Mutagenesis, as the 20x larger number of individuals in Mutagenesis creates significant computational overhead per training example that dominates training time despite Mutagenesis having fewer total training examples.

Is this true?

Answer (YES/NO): YES